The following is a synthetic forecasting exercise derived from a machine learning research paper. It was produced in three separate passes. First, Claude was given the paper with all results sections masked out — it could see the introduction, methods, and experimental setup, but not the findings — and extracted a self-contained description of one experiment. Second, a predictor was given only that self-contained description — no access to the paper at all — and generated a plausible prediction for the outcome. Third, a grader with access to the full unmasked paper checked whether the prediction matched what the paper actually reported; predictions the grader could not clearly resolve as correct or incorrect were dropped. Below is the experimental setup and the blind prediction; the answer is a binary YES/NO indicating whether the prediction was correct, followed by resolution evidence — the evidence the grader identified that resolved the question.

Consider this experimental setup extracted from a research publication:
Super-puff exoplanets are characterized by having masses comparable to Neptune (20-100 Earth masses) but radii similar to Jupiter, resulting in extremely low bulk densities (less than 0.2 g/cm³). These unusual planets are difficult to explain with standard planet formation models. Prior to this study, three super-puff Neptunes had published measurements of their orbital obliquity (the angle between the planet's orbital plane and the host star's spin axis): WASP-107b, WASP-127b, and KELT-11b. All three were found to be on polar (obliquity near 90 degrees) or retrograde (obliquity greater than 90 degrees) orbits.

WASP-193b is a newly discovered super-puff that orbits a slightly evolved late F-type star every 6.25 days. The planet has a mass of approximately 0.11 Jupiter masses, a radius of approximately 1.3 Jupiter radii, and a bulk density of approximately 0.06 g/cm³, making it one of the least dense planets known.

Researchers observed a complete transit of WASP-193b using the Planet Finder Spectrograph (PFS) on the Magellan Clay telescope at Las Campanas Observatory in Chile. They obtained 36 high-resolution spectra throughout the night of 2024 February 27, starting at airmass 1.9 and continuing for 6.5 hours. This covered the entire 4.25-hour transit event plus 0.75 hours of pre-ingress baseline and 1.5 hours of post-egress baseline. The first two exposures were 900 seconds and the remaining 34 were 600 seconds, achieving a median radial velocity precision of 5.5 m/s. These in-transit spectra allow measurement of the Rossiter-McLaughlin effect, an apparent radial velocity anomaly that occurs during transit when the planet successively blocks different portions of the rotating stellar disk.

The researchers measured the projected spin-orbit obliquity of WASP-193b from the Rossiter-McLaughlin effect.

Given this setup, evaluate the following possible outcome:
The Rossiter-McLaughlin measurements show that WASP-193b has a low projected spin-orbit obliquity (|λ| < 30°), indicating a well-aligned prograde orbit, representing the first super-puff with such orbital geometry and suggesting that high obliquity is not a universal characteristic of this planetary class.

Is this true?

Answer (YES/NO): YES